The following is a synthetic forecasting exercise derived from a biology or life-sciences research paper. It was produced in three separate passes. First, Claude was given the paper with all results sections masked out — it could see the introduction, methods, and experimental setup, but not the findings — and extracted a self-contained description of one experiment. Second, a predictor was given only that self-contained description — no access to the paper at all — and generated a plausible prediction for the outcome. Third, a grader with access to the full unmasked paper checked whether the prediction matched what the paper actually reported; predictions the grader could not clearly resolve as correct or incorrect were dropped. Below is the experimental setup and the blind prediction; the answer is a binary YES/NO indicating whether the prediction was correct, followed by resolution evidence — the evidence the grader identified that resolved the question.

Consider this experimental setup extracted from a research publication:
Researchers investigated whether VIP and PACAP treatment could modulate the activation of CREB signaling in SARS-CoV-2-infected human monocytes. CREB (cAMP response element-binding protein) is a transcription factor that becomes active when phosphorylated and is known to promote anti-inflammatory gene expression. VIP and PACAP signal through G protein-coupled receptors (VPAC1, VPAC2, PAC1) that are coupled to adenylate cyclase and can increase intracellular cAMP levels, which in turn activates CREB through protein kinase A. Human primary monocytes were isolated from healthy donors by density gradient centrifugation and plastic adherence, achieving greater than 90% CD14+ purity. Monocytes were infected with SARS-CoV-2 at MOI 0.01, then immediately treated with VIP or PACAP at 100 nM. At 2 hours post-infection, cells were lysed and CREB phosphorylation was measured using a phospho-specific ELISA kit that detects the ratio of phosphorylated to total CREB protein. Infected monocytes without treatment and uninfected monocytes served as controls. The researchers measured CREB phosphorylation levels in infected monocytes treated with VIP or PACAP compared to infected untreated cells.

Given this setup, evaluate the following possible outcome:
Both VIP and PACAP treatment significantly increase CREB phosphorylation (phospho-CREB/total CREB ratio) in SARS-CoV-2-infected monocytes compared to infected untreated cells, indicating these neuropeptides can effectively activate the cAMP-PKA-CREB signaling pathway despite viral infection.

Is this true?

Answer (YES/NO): YES